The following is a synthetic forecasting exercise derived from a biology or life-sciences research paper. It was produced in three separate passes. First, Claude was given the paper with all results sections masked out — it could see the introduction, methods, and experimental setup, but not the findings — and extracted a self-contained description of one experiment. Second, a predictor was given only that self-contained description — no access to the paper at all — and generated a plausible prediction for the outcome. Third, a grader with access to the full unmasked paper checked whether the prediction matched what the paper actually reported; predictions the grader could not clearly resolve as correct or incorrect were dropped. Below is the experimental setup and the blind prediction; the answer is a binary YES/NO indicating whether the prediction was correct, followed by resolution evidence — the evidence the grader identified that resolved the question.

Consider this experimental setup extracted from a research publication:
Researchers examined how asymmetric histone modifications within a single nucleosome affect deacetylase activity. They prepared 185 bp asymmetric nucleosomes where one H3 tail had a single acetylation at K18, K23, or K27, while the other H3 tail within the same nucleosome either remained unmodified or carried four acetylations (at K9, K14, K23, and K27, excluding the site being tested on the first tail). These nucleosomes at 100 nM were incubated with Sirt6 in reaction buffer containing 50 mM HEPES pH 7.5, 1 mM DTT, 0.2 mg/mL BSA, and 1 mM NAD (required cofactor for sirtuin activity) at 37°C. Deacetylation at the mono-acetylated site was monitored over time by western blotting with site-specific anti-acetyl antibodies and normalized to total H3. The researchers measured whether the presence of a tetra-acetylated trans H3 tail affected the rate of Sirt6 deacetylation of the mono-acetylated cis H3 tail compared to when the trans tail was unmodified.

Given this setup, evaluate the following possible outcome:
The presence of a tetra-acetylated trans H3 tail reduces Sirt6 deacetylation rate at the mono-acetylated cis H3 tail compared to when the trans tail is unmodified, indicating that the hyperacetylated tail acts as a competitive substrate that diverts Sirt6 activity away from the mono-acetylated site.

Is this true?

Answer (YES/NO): YES